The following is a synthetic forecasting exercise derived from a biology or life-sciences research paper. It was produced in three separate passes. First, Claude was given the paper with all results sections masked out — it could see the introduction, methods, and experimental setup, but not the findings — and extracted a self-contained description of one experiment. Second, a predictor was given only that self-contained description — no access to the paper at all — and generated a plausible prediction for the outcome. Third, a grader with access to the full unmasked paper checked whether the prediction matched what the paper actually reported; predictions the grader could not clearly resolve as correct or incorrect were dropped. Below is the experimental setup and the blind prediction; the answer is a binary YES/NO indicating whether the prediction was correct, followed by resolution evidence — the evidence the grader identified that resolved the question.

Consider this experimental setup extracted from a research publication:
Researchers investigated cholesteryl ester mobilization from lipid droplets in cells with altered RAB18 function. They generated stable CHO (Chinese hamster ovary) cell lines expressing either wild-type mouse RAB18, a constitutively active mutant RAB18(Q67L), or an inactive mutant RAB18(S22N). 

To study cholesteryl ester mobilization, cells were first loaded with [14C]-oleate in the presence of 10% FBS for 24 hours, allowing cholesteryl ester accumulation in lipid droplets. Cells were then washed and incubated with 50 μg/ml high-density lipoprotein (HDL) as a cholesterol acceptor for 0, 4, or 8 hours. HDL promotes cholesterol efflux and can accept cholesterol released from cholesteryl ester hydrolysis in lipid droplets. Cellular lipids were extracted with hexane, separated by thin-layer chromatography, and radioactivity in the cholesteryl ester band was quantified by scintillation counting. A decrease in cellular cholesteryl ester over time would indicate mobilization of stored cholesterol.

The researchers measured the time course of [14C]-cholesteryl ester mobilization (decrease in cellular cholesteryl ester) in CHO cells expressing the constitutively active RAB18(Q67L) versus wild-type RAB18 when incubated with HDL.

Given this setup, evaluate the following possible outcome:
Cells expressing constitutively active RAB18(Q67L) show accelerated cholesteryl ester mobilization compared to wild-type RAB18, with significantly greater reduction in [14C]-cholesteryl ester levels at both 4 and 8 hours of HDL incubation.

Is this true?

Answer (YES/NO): YES